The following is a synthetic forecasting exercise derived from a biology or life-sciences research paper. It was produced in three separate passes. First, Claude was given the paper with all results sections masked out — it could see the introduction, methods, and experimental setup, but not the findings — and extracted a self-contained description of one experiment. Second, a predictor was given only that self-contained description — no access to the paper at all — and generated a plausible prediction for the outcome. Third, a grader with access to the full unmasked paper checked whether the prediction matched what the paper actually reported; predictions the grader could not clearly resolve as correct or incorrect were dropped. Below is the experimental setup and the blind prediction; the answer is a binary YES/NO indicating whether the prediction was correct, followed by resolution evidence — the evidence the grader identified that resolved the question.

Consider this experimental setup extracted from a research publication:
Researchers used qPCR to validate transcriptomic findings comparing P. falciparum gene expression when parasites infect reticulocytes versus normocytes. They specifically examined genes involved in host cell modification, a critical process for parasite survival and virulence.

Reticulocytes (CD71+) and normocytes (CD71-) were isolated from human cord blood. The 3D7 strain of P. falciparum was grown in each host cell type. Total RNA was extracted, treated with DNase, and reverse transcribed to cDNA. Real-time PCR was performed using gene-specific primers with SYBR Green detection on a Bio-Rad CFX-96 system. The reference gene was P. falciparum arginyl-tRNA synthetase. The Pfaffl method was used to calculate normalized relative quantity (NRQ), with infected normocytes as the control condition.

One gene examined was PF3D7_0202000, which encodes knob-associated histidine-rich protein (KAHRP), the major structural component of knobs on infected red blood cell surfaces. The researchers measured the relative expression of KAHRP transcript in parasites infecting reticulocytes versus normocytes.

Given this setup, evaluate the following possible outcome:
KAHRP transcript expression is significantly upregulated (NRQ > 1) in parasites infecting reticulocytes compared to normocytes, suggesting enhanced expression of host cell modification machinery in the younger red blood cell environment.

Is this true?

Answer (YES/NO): NO